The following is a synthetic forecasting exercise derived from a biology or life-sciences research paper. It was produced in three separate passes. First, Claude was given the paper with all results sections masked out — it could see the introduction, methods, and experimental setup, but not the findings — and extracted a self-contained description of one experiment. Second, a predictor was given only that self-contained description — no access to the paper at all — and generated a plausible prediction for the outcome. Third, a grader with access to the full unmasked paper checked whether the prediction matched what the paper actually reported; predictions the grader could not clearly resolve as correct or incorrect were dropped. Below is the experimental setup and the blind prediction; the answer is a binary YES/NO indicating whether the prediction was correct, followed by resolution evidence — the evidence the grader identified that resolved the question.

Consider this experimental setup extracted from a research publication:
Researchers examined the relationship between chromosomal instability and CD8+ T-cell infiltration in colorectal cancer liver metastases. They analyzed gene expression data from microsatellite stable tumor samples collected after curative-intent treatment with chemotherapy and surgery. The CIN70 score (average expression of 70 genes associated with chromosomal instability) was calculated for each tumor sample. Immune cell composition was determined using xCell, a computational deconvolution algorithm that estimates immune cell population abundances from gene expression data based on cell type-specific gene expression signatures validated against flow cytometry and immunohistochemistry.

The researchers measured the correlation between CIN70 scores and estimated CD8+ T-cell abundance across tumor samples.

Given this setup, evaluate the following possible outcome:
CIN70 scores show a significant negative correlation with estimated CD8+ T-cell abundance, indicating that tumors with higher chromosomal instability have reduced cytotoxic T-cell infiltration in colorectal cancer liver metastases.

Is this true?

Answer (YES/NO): YES